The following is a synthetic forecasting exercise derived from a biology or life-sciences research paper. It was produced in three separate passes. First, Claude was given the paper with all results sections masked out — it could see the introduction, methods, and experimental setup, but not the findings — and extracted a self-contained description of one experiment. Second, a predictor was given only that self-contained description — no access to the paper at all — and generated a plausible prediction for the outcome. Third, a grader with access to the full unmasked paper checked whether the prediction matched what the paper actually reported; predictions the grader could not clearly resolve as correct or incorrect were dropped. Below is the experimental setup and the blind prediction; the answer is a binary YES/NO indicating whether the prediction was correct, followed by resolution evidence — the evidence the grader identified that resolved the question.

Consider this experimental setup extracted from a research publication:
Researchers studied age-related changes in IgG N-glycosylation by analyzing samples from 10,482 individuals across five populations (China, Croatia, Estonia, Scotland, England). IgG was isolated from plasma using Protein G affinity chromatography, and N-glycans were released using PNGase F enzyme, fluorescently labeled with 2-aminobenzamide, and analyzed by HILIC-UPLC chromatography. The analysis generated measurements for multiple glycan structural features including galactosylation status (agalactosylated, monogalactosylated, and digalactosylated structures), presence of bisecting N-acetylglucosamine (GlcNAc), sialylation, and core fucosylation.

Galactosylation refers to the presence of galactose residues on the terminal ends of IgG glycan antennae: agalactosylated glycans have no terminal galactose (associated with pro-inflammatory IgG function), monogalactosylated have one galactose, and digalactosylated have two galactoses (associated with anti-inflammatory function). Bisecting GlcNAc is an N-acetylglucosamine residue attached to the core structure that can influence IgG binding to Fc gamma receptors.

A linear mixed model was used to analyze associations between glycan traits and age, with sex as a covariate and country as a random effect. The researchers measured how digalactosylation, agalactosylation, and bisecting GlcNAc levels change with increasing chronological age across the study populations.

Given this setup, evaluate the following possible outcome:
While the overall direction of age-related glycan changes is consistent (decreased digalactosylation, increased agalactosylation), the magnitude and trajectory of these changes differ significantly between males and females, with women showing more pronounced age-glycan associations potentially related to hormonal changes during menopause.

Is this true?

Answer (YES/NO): NO